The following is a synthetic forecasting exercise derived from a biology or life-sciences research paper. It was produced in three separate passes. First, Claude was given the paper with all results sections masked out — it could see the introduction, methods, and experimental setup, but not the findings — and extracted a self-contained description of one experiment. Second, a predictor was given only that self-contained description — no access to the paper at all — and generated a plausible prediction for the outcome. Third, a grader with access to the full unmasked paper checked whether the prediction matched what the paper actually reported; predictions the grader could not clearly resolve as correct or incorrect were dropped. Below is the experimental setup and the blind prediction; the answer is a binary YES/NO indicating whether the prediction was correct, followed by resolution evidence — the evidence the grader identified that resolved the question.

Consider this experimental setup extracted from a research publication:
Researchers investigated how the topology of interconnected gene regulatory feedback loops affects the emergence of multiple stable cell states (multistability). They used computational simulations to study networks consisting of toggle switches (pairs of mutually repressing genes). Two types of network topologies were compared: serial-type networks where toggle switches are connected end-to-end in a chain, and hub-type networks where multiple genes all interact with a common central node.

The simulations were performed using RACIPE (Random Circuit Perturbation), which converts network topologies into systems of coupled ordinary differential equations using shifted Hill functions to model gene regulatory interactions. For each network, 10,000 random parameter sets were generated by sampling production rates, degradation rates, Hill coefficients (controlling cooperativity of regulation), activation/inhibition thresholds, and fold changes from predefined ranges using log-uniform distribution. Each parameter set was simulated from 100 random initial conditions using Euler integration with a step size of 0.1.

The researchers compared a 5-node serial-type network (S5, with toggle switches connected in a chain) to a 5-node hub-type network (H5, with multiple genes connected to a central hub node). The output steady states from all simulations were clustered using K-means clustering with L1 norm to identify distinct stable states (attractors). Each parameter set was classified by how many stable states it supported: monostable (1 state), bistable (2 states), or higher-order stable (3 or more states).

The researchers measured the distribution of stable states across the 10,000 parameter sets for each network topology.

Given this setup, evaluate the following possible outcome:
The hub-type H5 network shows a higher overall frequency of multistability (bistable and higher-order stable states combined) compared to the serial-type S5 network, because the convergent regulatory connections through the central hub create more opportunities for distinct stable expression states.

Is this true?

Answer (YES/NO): NO